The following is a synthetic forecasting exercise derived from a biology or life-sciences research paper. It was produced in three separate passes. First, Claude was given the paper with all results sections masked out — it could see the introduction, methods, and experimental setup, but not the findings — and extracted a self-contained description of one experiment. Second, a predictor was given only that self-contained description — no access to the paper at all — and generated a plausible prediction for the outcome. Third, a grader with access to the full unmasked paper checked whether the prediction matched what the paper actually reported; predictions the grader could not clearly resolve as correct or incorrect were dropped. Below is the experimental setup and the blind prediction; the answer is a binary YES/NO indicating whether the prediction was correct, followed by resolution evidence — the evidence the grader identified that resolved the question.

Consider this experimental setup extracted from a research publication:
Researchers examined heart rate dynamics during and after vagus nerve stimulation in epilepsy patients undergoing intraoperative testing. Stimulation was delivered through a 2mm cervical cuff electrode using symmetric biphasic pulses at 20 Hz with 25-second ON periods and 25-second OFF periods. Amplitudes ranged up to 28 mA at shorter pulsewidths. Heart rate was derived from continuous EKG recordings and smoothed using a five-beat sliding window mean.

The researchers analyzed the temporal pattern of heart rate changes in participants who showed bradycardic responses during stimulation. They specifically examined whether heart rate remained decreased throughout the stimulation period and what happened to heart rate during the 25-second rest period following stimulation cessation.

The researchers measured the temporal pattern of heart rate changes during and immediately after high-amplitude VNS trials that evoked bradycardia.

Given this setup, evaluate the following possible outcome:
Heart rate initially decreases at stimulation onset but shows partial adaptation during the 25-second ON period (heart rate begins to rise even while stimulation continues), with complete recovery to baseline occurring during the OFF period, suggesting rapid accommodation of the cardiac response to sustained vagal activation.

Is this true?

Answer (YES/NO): NO